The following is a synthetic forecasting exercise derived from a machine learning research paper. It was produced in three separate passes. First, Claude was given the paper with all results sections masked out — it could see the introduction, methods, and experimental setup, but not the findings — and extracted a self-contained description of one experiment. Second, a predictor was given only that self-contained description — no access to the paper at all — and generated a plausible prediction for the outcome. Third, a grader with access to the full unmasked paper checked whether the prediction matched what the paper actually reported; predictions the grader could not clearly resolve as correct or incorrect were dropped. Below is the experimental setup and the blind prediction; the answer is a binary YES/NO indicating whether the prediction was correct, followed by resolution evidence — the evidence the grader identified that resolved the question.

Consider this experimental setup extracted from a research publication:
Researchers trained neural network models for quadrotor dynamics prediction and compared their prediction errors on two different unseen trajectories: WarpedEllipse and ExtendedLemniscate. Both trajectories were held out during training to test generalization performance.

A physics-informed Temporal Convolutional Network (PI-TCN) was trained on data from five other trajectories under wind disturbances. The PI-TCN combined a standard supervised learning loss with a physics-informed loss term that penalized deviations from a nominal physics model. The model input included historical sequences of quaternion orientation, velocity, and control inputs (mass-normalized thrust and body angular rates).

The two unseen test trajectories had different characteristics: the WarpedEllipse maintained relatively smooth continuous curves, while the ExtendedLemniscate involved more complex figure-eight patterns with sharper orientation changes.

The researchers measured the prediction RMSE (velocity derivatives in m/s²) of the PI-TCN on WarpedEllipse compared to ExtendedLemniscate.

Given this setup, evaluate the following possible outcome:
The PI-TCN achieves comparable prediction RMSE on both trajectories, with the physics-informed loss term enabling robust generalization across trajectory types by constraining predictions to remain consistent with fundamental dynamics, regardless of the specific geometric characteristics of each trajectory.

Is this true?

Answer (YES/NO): NO